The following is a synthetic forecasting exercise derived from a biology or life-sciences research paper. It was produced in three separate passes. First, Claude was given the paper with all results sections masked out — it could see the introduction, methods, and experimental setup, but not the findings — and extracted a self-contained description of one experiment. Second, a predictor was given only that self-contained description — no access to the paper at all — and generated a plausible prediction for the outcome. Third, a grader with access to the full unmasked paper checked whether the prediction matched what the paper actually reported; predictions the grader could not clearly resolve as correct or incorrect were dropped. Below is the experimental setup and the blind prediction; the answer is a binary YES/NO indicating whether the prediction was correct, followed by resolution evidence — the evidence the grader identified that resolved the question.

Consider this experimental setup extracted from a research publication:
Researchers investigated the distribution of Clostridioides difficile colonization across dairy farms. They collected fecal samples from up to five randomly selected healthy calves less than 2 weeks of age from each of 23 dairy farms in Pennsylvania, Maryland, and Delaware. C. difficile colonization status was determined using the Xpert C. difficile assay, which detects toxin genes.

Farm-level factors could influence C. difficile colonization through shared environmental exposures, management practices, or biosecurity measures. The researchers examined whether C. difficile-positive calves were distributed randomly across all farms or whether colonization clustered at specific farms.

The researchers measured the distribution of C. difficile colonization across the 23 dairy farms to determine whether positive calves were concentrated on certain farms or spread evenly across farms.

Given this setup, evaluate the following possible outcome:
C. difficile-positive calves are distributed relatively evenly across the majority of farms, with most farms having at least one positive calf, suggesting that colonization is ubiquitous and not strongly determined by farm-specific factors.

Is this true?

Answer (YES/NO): NO